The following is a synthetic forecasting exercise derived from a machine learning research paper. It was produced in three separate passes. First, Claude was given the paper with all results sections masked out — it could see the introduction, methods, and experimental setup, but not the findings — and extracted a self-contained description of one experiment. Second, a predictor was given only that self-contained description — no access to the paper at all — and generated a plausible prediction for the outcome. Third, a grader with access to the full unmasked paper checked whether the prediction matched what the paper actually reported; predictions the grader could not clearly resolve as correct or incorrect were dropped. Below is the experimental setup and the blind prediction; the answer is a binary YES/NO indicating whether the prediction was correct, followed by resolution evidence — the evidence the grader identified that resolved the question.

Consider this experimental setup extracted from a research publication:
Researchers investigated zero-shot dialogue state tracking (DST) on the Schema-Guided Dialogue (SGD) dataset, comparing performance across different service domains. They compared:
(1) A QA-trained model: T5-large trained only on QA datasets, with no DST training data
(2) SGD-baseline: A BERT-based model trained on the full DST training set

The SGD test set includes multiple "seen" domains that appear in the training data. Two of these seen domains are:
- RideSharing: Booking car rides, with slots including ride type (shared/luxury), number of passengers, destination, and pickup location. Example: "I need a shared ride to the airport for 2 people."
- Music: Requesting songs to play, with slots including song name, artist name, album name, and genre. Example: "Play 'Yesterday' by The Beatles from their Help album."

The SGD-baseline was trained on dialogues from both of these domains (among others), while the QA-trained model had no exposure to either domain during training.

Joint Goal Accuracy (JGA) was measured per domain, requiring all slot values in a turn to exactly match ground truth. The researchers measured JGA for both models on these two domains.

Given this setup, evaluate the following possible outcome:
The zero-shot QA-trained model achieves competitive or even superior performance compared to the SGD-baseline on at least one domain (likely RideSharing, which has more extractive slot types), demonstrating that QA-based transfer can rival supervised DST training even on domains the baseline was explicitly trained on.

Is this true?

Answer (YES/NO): YES